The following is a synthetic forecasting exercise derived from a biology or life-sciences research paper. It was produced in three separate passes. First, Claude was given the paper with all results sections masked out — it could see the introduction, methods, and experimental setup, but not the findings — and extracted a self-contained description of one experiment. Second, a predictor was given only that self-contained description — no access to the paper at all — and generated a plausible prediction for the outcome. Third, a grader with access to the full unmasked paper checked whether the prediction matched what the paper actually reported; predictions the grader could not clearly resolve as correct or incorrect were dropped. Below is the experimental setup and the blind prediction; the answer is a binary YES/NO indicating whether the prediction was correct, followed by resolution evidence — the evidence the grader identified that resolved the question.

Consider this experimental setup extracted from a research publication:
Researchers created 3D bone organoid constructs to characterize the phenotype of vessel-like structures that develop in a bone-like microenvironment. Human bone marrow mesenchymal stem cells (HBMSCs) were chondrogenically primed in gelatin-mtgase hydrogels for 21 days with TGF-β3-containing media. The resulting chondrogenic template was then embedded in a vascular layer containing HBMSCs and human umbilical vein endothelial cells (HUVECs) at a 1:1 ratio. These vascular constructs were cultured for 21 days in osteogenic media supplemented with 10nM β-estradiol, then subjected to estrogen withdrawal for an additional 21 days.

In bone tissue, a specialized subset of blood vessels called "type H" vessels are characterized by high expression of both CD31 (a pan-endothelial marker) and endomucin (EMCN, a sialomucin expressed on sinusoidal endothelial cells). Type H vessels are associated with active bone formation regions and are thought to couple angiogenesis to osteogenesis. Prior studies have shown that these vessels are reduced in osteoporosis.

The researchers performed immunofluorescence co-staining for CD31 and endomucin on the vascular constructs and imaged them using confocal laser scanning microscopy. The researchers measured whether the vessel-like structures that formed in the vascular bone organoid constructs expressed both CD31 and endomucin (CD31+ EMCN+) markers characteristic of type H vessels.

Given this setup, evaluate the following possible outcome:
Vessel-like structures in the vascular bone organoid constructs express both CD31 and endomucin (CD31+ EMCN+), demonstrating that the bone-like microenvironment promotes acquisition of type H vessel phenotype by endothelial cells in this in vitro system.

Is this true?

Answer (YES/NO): YES